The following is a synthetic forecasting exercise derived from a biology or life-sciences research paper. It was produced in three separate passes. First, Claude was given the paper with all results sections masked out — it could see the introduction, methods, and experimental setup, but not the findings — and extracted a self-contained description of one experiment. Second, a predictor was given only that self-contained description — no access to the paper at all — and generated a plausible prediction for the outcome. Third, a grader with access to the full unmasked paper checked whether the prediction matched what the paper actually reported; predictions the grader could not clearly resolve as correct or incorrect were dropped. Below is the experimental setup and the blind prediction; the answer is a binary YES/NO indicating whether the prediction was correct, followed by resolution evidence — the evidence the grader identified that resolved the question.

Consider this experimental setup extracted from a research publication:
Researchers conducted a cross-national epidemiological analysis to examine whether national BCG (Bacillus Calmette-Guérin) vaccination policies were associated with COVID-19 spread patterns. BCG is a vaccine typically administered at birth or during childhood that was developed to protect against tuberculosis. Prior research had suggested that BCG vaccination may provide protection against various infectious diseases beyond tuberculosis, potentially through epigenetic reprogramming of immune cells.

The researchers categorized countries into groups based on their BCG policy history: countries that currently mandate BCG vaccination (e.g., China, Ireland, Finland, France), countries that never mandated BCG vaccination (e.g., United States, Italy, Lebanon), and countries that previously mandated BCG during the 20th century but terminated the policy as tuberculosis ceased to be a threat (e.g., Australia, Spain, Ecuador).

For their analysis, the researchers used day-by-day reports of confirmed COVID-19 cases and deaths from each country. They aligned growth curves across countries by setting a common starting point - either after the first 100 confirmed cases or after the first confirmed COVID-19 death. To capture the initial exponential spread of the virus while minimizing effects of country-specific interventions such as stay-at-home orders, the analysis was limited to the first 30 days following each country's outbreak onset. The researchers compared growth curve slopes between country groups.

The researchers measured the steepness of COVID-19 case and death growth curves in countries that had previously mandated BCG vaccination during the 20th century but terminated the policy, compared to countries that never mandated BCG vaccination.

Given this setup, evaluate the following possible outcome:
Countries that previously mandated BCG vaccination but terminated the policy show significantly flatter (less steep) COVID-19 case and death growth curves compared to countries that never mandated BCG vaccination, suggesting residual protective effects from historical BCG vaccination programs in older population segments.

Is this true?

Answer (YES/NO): NO